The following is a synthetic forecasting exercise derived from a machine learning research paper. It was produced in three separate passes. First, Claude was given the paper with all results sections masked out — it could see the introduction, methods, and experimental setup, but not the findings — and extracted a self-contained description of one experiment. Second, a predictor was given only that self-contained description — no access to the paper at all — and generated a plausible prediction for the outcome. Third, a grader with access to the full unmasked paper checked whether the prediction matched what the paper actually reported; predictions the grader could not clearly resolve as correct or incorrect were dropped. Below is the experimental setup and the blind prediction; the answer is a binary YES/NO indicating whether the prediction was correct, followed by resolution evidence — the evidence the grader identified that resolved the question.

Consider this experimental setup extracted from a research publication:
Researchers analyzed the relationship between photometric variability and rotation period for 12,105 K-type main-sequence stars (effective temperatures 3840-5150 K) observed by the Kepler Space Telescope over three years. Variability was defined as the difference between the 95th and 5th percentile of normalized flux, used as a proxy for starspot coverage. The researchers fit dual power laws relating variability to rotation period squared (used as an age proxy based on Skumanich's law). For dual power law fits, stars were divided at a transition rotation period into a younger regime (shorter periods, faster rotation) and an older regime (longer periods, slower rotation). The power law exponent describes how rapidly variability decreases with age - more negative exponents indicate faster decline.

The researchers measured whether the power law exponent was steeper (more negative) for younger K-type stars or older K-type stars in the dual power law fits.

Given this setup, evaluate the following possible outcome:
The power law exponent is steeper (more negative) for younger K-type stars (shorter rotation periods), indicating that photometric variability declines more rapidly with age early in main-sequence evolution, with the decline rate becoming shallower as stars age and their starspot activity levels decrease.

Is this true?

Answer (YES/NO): NO